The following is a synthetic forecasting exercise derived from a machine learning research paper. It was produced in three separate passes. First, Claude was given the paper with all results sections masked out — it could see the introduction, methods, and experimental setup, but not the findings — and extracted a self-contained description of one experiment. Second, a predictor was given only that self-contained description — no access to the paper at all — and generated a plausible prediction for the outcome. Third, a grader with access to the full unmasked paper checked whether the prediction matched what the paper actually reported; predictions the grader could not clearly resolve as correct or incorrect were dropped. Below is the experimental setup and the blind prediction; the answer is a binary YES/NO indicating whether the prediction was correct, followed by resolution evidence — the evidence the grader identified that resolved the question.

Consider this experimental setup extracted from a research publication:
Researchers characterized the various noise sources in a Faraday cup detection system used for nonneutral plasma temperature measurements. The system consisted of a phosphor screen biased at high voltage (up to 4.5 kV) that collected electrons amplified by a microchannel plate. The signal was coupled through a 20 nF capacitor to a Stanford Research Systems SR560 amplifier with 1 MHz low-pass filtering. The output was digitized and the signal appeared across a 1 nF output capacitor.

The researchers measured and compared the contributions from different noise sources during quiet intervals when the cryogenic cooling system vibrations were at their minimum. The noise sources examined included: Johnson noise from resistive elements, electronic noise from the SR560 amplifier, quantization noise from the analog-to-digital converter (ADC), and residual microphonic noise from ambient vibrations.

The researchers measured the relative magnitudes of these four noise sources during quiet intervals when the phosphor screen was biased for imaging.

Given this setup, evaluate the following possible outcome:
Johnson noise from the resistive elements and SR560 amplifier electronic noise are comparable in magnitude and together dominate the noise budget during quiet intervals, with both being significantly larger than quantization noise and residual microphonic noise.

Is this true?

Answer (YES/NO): NO